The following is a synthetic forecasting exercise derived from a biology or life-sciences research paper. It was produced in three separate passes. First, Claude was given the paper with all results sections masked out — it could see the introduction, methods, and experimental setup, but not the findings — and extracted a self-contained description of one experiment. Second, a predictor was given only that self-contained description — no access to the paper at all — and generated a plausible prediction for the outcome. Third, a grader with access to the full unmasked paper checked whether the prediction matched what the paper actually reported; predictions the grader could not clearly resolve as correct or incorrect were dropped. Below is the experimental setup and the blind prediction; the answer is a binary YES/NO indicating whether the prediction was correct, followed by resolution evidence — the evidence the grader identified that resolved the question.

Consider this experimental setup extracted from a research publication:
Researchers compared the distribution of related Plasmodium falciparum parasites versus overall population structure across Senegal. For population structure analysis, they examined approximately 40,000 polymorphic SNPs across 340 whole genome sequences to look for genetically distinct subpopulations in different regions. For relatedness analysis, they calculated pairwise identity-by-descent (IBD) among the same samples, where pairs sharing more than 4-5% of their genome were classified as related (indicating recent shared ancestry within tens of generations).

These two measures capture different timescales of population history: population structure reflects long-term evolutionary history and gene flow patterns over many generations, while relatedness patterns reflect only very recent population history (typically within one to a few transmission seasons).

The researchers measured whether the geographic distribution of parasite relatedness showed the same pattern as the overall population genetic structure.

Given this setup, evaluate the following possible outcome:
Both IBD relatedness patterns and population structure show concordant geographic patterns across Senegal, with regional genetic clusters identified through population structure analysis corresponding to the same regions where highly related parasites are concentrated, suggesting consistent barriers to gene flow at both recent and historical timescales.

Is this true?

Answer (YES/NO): NO